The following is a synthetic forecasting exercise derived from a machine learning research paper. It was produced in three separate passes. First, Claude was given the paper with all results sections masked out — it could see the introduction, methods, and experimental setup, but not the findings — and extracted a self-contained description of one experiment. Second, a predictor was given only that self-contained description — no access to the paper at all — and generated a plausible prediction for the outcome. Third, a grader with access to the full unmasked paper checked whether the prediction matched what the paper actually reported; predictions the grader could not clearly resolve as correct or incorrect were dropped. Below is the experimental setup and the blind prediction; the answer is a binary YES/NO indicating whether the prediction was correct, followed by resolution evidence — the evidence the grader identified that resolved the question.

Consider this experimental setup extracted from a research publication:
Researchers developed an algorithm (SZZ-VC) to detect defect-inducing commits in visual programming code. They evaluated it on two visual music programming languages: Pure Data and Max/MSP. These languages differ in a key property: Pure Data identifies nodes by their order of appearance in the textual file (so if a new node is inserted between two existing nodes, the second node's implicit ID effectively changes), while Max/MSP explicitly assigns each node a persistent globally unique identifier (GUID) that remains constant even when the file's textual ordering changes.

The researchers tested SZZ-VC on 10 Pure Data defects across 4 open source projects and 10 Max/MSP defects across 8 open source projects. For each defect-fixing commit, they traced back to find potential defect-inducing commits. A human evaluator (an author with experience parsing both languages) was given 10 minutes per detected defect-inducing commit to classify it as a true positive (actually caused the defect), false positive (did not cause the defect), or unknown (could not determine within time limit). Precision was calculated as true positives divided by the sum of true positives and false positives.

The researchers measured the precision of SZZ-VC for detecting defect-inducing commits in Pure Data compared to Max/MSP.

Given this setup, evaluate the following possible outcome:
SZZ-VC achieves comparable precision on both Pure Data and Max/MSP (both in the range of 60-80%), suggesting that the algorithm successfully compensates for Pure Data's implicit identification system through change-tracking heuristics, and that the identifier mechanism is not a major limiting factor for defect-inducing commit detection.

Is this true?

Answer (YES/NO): NO